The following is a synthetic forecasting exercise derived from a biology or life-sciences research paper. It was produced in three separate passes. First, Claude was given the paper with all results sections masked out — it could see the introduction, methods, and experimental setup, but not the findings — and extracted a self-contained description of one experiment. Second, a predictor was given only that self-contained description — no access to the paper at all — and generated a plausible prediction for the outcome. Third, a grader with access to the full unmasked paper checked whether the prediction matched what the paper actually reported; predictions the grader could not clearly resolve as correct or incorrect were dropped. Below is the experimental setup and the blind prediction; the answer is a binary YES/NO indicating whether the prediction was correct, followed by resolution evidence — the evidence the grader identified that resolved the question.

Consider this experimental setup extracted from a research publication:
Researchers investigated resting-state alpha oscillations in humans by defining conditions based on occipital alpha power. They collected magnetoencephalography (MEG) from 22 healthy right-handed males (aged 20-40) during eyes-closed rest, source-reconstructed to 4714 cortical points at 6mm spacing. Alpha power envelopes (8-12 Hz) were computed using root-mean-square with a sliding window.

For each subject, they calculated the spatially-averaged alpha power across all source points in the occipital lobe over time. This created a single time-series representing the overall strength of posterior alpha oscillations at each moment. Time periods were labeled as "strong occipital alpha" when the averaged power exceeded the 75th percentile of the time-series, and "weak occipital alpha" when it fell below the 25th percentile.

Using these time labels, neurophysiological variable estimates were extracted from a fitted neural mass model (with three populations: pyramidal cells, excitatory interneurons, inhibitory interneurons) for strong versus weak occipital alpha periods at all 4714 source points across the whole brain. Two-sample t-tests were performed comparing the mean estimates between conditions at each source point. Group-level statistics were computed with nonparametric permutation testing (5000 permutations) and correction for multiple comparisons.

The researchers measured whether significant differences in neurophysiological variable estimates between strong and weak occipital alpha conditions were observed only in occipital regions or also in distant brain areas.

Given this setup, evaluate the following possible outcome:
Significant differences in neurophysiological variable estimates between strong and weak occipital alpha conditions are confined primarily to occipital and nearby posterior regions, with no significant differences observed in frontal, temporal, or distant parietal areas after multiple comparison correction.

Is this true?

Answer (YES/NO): NO